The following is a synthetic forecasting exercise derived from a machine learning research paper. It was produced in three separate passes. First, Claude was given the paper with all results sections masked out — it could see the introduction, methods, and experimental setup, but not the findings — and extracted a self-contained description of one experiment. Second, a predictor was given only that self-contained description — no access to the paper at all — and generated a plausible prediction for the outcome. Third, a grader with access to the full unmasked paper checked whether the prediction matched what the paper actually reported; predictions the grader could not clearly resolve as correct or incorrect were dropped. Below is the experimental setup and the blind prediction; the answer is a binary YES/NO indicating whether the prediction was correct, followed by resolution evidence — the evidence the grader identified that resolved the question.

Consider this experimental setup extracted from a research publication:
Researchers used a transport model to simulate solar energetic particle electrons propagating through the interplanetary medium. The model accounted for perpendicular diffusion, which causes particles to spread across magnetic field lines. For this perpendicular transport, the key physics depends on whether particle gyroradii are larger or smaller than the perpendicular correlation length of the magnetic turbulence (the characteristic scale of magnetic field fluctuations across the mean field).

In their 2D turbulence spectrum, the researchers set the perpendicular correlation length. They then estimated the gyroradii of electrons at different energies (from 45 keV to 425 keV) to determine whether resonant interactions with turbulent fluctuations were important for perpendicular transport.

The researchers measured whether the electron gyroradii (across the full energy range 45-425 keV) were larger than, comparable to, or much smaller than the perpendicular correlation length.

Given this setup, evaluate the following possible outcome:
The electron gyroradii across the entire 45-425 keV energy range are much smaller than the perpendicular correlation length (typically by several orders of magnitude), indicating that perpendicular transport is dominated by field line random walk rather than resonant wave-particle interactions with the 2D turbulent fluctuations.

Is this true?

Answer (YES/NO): YES